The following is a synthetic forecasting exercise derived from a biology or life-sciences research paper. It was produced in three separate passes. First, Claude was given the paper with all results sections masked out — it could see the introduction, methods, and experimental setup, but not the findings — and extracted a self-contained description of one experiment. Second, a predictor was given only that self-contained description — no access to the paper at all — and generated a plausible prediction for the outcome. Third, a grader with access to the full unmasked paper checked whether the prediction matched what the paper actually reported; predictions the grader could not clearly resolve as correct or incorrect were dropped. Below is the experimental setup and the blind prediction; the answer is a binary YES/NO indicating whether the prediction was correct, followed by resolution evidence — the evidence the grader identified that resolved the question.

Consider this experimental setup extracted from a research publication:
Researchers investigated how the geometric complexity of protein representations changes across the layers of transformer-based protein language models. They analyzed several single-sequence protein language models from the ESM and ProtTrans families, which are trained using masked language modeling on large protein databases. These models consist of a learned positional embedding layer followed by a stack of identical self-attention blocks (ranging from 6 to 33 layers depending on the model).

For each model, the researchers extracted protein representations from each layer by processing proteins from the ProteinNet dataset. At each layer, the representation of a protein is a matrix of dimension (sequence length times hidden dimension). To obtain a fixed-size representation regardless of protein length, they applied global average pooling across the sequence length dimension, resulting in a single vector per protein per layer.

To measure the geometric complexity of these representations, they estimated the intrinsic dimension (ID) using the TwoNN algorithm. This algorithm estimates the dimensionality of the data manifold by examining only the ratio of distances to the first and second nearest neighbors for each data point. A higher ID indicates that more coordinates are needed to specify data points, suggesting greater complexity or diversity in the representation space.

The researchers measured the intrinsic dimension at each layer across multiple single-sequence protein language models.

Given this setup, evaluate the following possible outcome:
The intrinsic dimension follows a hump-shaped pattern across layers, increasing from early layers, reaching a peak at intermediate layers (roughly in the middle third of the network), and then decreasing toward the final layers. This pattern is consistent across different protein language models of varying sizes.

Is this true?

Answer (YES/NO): NO